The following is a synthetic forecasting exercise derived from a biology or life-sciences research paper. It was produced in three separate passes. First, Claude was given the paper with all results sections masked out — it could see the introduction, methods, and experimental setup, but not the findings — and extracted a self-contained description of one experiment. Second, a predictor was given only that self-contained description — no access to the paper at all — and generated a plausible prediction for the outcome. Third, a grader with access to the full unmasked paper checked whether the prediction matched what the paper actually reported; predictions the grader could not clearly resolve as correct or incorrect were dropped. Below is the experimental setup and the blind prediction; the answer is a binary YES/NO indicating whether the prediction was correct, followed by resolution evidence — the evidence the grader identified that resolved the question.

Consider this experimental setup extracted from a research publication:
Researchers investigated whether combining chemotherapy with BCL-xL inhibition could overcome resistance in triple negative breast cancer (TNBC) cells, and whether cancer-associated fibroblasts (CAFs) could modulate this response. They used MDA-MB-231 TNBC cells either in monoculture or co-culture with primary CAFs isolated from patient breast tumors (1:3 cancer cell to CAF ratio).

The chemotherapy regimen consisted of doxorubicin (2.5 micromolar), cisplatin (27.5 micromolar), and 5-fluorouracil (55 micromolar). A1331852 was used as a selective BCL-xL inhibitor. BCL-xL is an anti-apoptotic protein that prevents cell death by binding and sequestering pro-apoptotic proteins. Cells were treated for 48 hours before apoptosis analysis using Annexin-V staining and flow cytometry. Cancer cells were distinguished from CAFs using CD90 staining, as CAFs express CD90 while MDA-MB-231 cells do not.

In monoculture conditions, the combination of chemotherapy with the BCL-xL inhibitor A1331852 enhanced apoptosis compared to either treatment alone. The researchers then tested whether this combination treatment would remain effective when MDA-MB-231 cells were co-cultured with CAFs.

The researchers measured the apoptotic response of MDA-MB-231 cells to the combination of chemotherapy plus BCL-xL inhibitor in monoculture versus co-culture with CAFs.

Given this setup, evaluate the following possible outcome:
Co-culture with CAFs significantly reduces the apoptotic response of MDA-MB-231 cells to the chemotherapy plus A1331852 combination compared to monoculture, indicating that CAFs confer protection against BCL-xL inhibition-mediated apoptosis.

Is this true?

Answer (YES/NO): YES